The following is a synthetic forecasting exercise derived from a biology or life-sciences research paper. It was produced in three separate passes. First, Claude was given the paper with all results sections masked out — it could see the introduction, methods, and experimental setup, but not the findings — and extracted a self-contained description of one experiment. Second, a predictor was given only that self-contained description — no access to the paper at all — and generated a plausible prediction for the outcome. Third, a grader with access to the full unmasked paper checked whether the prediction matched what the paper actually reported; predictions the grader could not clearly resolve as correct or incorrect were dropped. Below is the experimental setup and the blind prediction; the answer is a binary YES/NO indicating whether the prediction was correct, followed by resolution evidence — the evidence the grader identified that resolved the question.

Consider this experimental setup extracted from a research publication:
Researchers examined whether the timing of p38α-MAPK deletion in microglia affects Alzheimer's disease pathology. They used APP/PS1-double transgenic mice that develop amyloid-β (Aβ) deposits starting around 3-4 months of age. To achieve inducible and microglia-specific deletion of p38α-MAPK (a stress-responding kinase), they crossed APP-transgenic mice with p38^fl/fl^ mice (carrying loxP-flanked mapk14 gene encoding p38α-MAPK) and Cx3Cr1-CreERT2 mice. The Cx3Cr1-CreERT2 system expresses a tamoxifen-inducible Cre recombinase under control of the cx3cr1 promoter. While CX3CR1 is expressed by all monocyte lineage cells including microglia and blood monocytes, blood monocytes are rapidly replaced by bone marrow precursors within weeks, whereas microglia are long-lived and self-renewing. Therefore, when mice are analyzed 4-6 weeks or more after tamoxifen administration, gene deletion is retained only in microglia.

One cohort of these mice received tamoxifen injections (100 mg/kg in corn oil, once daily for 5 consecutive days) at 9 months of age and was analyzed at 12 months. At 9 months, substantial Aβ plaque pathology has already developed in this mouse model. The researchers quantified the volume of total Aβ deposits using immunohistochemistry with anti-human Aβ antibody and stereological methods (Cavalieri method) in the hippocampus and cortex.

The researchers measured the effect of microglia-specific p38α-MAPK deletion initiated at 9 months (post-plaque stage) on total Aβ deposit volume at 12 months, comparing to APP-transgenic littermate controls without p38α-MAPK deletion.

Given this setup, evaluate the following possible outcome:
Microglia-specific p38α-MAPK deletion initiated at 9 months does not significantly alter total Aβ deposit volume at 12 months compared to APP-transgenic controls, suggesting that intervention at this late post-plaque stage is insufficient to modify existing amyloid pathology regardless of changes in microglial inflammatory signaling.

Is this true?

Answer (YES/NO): NO